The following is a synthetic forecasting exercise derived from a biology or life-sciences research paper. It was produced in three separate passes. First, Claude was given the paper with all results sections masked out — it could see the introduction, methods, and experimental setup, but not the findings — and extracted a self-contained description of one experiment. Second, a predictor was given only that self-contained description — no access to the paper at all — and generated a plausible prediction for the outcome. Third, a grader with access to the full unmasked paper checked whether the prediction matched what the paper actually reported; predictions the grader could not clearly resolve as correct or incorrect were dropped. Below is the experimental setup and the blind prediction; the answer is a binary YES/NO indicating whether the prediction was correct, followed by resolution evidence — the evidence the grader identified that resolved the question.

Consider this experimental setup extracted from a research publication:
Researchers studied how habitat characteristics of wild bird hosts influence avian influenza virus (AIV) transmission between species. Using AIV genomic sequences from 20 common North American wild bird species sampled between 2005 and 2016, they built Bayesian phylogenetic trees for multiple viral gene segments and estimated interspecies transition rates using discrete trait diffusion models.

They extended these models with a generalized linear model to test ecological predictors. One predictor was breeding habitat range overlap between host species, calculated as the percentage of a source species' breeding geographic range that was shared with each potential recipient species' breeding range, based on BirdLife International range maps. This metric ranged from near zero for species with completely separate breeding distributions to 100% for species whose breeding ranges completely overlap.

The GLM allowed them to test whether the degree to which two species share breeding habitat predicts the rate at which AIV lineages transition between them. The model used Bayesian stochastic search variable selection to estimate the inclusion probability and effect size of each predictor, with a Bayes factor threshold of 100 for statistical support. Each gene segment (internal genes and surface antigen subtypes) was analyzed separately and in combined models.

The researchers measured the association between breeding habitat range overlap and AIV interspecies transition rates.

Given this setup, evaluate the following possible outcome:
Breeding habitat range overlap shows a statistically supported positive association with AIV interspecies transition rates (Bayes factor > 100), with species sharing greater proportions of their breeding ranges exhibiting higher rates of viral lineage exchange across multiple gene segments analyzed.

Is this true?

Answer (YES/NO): YES